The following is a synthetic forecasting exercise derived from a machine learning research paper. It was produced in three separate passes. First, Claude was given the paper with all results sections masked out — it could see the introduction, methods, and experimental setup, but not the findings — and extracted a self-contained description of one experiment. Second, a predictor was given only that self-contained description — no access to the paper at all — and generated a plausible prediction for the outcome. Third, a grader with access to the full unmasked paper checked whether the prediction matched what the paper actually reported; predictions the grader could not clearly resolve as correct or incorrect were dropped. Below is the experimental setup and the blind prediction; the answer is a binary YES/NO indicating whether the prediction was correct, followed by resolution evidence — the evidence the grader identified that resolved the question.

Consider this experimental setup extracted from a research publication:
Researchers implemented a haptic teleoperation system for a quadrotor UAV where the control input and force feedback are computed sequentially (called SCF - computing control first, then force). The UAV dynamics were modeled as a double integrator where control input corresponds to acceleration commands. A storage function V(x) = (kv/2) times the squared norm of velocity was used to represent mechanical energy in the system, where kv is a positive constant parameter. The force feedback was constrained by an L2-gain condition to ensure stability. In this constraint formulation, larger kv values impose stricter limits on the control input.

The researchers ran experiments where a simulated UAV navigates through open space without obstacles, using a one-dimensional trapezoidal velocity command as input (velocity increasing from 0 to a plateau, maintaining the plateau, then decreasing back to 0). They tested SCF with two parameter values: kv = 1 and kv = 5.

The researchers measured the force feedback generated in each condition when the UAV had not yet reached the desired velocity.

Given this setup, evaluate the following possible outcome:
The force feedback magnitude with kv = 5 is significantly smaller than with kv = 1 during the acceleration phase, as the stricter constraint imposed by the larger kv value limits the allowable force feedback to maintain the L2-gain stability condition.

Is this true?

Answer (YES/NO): NO